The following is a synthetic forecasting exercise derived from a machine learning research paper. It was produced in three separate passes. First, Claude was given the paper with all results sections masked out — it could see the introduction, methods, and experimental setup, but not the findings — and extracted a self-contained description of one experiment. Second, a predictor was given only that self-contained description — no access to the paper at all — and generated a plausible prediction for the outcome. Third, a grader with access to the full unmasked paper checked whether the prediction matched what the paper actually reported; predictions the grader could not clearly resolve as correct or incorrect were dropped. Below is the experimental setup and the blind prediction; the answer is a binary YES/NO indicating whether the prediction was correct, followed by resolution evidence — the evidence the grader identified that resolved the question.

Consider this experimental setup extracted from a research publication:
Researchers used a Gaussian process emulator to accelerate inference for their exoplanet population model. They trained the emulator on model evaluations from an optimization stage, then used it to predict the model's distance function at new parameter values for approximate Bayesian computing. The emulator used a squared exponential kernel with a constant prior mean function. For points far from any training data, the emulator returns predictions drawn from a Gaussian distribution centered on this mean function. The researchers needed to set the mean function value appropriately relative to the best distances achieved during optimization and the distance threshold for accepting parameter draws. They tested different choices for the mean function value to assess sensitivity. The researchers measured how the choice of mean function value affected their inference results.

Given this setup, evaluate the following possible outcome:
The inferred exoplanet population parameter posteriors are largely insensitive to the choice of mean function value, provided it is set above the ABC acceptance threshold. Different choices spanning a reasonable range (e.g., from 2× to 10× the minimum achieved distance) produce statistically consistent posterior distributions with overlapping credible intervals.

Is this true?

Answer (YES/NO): YES